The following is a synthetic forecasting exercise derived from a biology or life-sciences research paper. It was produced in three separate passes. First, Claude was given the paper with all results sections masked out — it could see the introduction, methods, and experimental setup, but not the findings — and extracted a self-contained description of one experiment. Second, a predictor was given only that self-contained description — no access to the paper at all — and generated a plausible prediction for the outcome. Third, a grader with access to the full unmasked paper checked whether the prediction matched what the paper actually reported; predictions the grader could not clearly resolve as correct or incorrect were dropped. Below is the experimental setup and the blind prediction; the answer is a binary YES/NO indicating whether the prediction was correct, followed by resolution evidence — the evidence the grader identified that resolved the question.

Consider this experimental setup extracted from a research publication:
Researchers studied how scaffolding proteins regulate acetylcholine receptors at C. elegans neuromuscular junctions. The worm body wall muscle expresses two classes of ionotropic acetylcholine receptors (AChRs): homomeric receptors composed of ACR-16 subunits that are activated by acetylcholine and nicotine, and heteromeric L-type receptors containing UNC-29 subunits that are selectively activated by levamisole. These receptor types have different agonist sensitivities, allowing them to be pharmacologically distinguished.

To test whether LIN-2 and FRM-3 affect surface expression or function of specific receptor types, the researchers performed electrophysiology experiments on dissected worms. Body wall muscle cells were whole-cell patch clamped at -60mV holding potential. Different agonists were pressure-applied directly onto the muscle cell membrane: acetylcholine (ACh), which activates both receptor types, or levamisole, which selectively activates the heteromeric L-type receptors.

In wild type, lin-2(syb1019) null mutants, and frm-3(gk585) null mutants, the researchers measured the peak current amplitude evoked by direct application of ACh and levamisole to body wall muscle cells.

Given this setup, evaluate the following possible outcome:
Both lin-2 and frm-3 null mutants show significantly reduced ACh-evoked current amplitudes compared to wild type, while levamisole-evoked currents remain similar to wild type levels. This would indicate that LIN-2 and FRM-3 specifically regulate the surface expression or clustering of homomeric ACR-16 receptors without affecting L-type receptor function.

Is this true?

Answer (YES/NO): NO